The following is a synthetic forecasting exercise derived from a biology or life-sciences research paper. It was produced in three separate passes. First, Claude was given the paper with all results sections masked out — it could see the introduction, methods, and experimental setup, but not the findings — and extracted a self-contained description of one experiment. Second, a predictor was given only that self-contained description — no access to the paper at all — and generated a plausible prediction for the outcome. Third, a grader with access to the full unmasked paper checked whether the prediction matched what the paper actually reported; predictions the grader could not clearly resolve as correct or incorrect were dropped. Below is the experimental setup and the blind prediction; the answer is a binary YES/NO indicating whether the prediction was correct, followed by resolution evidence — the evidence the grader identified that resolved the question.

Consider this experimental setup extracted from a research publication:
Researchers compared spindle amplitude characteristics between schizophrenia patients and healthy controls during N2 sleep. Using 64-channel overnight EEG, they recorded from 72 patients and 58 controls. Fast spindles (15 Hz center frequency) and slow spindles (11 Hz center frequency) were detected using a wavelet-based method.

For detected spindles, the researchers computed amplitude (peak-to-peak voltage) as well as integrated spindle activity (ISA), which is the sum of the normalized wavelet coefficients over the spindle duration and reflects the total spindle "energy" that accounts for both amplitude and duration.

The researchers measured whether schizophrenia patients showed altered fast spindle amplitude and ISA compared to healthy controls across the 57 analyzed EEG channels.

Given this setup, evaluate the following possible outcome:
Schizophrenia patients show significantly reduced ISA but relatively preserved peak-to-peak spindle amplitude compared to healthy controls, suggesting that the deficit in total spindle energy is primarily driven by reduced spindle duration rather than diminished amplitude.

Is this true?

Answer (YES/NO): NO